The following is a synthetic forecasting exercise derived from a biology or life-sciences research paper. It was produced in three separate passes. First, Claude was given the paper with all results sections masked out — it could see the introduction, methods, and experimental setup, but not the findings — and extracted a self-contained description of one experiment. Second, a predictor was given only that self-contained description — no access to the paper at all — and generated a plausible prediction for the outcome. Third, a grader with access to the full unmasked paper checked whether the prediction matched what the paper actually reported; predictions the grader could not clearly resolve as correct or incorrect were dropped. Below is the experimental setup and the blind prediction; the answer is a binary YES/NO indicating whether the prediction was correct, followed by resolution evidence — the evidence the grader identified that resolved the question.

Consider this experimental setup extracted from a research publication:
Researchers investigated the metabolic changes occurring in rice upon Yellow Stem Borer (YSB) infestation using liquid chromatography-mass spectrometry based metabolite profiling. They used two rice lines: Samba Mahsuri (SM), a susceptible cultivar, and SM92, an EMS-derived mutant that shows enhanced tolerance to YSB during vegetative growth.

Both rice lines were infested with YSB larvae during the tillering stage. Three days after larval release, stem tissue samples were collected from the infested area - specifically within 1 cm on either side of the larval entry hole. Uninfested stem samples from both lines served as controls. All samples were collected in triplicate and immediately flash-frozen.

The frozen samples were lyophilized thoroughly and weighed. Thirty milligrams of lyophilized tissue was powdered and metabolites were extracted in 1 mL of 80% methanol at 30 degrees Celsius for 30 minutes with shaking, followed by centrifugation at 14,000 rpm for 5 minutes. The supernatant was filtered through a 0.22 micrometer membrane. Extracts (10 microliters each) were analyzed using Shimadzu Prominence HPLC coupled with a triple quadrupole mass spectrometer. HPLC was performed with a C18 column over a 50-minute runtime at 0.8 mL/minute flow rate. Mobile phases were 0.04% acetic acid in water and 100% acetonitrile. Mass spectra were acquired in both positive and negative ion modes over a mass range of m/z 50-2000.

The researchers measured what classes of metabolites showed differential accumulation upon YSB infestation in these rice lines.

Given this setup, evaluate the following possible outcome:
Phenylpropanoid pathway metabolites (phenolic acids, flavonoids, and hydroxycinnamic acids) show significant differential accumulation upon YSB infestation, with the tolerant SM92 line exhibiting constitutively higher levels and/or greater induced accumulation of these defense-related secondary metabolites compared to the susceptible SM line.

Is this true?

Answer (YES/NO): NO